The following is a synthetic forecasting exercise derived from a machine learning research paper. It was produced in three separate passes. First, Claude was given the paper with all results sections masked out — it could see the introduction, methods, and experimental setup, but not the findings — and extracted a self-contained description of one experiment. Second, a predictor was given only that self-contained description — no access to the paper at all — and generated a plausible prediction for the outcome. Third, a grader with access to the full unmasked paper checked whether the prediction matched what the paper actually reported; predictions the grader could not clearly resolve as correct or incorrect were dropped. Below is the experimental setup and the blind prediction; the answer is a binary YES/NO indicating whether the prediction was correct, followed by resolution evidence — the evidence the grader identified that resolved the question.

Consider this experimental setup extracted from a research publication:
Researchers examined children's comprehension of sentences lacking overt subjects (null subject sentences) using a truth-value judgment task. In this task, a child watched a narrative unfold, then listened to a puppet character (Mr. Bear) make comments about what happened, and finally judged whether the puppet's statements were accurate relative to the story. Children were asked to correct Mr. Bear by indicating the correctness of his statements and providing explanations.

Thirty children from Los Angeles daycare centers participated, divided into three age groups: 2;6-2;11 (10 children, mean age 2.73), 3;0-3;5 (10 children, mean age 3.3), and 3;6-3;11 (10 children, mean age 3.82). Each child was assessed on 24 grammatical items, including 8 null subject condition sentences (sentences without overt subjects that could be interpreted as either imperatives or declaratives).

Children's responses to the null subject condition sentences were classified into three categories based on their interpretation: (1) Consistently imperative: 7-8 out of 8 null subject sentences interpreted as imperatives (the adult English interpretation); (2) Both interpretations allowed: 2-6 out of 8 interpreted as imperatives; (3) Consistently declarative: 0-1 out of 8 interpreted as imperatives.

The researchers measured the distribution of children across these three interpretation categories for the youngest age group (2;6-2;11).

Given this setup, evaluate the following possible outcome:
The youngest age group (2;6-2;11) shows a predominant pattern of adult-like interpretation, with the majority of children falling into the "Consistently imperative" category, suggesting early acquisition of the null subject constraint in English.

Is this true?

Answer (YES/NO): NO